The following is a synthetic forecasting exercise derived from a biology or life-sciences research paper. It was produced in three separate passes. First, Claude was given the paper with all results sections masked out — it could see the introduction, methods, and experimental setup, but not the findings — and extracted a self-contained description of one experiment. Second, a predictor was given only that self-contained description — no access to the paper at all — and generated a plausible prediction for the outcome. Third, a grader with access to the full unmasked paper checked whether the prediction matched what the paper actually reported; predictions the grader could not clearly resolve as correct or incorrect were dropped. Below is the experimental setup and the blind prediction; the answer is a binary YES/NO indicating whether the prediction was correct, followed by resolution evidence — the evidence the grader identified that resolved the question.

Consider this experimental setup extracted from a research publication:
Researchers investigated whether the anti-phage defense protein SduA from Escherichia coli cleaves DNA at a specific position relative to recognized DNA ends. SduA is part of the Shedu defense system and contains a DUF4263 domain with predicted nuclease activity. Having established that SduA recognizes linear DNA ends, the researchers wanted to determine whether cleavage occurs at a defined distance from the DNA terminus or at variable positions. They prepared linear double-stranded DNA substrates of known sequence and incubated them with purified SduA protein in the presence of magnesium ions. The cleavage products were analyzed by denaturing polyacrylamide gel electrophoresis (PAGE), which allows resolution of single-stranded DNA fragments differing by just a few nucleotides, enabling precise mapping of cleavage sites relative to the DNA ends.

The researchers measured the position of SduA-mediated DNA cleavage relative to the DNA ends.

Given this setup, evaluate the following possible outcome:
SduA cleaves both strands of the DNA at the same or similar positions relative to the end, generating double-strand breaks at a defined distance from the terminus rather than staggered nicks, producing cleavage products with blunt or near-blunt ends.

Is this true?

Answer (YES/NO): NO